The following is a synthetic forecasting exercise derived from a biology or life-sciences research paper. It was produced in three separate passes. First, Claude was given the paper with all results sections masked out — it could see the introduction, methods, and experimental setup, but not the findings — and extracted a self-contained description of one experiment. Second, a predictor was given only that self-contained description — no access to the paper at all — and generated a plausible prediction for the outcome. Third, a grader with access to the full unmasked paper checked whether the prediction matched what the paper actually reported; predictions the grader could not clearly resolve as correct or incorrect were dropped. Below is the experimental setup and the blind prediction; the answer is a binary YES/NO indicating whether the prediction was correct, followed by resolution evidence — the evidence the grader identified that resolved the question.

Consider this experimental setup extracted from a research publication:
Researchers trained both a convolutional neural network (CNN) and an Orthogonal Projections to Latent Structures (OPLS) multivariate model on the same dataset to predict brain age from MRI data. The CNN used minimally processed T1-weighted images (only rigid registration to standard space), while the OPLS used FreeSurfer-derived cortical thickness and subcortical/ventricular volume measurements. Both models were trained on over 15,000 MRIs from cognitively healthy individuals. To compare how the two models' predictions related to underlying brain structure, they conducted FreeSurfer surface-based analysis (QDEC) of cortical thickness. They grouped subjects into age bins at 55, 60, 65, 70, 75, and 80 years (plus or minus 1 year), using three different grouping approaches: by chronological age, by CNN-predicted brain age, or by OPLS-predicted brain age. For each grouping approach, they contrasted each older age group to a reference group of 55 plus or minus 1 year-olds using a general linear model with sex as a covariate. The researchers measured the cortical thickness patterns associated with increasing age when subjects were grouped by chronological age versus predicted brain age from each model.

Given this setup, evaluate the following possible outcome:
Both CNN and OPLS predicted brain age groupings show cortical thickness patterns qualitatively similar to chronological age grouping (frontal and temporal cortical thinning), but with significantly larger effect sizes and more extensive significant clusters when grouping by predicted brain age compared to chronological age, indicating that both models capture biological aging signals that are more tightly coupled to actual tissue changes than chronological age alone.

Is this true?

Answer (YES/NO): NO